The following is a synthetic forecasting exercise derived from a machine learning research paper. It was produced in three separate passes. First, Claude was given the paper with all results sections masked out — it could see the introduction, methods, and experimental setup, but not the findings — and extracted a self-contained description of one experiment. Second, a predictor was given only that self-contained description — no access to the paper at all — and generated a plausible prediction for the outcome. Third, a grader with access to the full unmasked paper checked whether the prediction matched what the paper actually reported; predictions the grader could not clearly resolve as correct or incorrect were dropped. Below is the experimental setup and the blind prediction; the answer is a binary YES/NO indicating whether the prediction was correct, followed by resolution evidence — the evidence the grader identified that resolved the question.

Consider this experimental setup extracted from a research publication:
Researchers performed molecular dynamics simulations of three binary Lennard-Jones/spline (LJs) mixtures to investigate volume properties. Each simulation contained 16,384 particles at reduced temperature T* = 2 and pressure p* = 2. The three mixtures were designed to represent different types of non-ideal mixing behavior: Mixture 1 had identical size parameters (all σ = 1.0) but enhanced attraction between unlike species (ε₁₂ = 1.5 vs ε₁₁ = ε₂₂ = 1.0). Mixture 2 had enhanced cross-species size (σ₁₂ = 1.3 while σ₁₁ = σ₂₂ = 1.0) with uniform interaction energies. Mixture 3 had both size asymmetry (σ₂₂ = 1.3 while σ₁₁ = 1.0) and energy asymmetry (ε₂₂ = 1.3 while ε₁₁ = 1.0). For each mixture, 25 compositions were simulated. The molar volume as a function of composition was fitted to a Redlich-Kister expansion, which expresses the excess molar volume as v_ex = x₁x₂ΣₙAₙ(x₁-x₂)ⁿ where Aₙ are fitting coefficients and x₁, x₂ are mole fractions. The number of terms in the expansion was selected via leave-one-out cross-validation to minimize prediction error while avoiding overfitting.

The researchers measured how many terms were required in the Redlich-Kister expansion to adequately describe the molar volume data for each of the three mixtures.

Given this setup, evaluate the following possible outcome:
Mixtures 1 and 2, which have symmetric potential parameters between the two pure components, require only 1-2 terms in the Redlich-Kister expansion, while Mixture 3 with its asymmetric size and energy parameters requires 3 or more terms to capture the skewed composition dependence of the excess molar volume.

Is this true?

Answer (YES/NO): NO